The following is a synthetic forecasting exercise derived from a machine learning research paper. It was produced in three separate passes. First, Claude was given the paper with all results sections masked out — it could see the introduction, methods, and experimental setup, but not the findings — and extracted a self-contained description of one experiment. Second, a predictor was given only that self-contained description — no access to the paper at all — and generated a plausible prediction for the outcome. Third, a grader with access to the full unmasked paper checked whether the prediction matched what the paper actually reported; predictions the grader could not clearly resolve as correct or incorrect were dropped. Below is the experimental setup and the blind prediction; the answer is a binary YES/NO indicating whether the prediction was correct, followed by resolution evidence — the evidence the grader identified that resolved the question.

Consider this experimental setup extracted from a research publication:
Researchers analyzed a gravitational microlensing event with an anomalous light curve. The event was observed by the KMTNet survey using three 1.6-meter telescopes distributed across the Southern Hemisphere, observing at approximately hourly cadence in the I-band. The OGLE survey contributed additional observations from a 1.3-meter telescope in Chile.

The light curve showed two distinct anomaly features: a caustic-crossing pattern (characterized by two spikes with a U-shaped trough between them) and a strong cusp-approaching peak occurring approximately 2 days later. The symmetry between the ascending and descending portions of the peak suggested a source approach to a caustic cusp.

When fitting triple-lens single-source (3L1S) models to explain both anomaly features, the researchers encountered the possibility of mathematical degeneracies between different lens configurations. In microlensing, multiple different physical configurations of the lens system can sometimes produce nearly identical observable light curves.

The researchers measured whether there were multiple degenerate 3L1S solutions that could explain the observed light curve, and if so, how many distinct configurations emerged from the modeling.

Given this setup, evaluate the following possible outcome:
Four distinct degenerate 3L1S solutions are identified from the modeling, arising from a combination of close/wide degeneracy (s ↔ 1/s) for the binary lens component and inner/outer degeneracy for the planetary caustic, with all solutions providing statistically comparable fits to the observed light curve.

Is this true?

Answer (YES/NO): NO